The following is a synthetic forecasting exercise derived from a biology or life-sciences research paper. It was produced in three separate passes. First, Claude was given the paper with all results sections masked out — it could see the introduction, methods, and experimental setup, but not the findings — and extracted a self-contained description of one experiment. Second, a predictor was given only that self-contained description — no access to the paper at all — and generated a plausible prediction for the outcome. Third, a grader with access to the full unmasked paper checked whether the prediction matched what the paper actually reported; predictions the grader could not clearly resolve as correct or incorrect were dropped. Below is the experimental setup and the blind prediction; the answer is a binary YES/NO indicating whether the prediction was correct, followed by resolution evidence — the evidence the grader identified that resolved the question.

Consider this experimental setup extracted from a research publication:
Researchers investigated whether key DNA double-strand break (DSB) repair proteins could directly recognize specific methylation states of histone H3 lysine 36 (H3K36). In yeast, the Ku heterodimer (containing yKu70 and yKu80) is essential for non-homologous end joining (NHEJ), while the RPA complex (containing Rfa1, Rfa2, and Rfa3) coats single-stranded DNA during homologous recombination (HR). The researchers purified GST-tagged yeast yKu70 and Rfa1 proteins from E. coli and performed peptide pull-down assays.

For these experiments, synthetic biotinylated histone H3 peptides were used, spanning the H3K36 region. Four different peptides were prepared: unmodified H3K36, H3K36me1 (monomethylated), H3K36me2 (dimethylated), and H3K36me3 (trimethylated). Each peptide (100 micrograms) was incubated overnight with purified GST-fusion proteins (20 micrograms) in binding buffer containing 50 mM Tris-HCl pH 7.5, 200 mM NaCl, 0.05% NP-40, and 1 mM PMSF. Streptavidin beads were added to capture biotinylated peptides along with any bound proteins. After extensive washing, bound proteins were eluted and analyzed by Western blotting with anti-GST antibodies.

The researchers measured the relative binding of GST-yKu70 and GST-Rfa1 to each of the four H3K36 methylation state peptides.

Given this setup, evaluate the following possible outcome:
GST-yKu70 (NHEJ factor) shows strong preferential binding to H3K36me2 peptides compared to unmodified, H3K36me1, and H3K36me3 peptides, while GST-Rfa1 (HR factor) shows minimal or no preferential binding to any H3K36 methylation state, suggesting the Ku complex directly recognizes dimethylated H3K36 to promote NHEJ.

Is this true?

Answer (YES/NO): NO